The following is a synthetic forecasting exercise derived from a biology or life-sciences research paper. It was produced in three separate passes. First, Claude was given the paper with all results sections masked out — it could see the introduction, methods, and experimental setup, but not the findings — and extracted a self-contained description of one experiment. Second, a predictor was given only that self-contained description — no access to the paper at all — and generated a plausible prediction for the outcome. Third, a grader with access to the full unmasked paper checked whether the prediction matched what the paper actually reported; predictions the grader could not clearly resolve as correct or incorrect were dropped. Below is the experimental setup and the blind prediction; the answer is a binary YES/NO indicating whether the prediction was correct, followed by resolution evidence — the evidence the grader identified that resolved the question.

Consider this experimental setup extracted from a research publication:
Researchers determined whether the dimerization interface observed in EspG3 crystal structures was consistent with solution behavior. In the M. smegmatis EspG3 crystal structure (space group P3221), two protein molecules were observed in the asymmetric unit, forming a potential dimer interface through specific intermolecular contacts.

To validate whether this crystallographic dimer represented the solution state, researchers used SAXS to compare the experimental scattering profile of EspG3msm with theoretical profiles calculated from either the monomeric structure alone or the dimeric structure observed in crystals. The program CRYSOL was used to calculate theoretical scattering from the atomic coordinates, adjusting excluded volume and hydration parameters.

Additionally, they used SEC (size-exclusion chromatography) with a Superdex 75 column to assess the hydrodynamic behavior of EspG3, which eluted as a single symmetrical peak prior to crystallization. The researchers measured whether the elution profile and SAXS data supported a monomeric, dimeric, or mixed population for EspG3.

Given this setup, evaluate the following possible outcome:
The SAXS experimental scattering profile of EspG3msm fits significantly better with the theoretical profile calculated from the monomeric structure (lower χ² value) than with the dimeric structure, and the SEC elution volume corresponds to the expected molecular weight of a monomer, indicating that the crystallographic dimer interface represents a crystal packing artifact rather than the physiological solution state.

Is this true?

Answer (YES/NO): NO